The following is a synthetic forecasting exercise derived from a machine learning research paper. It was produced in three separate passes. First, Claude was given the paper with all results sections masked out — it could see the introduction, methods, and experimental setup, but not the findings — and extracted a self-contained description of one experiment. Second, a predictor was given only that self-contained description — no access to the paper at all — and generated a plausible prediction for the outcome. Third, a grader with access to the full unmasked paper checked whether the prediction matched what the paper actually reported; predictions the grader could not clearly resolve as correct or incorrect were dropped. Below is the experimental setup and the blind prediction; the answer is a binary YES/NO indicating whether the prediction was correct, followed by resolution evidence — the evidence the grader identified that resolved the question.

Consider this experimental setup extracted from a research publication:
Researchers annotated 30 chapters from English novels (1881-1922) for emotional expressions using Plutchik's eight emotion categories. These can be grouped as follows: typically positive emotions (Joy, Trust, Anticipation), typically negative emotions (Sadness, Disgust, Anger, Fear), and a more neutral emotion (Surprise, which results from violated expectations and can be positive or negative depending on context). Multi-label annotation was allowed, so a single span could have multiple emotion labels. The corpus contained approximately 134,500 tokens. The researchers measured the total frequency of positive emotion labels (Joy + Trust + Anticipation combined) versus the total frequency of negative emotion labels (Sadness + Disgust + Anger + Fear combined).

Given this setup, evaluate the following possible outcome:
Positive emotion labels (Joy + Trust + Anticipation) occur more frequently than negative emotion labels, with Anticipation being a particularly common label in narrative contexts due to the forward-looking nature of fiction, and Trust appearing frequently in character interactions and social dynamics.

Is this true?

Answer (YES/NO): NO